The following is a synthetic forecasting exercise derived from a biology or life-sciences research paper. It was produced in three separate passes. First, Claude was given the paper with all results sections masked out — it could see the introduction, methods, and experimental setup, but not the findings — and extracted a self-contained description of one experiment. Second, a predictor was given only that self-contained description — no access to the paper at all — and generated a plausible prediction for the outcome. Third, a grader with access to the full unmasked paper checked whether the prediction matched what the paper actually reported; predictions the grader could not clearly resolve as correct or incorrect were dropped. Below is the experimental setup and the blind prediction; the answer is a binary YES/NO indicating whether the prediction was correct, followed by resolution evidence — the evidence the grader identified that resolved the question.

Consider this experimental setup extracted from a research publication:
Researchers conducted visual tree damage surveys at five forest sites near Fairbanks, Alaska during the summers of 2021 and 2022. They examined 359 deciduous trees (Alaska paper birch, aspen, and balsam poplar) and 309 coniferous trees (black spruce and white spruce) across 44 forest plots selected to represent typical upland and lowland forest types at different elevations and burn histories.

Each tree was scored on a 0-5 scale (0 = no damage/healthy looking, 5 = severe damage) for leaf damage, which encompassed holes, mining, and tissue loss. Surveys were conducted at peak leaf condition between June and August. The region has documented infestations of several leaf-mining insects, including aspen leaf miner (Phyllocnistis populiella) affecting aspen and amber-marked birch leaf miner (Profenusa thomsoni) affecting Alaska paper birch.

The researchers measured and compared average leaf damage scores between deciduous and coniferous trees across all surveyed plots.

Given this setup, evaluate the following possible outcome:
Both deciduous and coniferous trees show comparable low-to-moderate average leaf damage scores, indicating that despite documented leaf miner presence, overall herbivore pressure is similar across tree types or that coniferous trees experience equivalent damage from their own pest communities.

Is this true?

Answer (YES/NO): NO